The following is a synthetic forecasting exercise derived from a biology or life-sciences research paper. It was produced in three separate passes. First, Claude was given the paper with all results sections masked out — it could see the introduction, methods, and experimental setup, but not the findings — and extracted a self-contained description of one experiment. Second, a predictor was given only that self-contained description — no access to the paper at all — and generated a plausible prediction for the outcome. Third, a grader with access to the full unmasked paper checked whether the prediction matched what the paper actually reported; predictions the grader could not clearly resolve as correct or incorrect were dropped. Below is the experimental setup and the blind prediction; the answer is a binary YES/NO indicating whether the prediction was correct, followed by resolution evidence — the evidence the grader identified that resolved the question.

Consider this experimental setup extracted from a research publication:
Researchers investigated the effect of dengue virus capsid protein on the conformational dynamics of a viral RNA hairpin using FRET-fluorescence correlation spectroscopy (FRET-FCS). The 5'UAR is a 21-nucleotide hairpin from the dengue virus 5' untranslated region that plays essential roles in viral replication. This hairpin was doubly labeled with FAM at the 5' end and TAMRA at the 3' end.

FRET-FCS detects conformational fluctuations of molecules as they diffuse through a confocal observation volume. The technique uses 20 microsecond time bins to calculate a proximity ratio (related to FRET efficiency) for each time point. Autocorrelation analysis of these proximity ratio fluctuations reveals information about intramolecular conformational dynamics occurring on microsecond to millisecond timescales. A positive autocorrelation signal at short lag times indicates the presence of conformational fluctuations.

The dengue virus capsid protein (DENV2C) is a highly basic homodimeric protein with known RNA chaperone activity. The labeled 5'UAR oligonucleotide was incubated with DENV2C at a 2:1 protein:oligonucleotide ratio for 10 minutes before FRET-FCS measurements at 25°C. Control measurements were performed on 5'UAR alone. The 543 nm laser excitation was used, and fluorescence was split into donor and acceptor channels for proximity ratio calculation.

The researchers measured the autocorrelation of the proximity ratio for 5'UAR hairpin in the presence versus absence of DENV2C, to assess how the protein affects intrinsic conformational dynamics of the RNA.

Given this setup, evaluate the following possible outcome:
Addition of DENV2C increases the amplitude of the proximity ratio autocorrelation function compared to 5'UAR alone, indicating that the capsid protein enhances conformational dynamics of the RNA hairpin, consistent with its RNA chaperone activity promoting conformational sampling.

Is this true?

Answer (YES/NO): NO